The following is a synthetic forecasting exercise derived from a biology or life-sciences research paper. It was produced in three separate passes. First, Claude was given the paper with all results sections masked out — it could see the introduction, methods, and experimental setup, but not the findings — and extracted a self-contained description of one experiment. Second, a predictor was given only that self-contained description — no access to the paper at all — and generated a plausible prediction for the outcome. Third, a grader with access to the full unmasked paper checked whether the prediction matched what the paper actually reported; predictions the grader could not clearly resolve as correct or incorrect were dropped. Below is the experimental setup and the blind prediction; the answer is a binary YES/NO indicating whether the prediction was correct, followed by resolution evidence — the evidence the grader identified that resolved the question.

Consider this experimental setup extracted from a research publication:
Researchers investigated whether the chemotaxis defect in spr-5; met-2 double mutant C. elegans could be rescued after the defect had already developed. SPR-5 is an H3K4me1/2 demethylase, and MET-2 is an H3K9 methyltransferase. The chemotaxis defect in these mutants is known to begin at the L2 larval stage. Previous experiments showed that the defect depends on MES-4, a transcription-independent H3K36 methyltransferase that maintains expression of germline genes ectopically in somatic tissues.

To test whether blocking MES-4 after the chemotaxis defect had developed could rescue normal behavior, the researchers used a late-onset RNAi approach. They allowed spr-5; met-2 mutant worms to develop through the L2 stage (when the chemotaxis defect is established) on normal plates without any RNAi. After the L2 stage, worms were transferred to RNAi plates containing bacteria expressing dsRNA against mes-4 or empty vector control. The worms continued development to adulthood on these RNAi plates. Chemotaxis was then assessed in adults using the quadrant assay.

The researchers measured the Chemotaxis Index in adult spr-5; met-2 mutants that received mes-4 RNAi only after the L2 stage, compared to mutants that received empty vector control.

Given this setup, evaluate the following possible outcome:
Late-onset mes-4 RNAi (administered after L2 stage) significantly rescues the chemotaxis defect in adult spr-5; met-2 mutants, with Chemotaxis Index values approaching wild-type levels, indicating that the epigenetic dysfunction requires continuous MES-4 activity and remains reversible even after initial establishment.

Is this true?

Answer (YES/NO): YES